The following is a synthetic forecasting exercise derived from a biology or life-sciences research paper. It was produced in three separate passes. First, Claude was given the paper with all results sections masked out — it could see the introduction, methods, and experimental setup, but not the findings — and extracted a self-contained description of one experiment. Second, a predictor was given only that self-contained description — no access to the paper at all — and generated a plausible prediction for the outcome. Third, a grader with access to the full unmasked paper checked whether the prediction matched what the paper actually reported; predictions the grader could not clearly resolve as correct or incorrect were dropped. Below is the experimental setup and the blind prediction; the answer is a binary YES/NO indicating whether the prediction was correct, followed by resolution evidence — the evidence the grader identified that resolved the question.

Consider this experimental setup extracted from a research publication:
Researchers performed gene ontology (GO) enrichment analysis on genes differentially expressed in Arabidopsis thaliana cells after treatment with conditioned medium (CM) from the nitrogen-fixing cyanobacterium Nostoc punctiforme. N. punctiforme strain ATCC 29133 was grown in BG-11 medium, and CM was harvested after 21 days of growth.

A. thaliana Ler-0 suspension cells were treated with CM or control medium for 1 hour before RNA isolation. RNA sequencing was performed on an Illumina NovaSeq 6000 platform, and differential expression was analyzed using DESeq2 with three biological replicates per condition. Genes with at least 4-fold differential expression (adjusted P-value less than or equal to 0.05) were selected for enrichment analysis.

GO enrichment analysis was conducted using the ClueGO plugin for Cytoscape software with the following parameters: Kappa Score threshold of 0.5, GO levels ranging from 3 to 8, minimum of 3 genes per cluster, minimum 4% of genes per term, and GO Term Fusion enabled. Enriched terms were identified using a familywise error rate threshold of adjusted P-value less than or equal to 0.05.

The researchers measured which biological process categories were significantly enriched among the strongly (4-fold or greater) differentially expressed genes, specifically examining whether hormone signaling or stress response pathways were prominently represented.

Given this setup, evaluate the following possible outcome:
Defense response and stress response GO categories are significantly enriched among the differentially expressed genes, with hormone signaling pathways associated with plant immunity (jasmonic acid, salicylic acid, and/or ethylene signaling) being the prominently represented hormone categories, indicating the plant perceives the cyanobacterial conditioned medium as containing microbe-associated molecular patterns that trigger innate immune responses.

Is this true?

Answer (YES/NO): NO